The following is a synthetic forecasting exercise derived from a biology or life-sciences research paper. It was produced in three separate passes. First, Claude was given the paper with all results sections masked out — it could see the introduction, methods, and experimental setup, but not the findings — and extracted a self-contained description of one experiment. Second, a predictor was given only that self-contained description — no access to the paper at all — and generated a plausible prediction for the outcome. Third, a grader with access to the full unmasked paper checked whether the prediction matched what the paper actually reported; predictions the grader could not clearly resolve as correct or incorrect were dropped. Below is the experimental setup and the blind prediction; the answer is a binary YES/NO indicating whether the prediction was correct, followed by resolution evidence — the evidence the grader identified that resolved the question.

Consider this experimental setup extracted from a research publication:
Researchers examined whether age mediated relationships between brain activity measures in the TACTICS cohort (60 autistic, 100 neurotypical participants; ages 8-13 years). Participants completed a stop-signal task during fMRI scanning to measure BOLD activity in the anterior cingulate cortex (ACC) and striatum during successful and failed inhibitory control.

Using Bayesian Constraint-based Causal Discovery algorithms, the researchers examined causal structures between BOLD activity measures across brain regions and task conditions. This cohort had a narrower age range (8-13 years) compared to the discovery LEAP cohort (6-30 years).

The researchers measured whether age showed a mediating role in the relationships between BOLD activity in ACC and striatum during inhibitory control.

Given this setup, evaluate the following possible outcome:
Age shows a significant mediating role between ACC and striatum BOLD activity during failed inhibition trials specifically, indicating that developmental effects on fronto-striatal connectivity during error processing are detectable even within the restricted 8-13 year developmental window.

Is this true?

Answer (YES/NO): NO